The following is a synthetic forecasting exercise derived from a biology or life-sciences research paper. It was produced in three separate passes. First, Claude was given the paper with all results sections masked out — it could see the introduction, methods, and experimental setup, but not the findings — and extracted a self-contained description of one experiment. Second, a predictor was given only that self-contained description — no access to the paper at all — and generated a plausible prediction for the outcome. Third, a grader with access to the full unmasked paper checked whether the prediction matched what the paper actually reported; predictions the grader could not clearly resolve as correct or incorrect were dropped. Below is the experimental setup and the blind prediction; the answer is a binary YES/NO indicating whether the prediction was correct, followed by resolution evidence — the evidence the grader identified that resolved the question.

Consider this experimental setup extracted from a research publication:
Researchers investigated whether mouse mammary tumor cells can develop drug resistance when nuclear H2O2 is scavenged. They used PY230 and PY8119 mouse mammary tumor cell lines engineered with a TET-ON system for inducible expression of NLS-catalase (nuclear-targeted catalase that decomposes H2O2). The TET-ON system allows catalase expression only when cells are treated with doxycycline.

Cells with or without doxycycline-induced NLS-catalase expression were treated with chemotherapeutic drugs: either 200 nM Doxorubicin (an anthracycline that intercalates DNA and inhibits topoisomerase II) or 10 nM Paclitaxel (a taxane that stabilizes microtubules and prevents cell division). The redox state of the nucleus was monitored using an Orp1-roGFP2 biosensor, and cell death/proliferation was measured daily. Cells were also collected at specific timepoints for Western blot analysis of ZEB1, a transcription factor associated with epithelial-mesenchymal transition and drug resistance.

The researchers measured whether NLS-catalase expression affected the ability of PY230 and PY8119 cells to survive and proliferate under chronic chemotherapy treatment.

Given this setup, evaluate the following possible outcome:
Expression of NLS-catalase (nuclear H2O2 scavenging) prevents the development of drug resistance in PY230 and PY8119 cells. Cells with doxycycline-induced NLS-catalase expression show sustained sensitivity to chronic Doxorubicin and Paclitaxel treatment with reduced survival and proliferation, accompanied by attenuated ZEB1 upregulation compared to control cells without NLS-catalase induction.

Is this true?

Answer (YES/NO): NO